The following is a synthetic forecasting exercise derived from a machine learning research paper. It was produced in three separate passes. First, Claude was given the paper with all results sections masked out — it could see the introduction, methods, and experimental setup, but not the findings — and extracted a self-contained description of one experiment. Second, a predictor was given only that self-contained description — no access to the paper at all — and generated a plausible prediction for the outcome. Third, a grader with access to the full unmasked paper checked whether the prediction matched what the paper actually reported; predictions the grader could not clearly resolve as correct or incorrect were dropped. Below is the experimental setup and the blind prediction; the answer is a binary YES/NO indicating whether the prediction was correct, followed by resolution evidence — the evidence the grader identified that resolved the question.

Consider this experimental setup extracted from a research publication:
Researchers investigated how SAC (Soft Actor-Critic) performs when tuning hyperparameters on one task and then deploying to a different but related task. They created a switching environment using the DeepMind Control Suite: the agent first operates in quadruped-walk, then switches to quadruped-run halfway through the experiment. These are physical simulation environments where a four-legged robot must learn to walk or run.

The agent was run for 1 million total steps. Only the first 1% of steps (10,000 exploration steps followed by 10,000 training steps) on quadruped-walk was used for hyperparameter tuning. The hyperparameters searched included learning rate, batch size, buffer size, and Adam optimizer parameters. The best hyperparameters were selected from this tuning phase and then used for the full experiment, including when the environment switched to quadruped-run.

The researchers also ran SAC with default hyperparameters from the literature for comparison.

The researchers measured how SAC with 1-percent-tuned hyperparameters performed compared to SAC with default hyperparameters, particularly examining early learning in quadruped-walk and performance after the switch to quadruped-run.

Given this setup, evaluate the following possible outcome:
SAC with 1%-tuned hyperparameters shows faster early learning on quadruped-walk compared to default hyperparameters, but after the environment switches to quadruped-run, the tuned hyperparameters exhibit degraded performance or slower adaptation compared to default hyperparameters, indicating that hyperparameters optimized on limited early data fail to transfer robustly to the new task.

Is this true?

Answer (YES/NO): YES